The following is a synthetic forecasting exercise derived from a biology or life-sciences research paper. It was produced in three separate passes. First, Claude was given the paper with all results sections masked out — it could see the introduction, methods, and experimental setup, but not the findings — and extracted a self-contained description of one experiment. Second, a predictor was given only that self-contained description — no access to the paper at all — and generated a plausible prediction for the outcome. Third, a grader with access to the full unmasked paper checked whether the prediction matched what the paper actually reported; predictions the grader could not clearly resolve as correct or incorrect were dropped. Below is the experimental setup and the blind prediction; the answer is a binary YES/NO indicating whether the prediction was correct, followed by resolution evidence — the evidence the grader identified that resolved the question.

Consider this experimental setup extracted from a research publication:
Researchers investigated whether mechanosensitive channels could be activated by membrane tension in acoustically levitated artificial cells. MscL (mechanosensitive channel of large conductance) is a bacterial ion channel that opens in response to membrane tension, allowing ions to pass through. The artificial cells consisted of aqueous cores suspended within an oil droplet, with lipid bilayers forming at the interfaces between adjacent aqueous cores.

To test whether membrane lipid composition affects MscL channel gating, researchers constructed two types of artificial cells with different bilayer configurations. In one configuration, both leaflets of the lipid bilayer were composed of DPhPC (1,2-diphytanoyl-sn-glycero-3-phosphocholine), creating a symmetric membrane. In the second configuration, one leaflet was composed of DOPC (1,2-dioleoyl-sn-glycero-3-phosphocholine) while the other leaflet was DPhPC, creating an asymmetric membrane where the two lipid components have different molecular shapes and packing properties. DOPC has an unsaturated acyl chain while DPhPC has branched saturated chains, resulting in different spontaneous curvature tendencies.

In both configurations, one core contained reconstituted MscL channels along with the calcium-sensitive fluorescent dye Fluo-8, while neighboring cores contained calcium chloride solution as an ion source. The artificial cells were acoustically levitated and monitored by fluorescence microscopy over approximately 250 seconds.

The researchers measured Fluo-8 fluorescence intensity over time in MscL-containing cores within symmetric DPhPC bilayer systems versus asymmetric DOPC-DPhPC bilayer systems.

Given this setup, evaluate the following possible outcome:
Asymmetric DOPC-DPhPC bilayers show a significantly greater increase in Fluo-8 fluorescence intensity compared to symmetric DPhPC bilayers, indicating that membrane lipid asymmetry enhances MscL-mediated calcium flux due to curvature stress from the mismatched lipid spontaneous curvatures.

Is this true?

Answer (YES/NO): YES